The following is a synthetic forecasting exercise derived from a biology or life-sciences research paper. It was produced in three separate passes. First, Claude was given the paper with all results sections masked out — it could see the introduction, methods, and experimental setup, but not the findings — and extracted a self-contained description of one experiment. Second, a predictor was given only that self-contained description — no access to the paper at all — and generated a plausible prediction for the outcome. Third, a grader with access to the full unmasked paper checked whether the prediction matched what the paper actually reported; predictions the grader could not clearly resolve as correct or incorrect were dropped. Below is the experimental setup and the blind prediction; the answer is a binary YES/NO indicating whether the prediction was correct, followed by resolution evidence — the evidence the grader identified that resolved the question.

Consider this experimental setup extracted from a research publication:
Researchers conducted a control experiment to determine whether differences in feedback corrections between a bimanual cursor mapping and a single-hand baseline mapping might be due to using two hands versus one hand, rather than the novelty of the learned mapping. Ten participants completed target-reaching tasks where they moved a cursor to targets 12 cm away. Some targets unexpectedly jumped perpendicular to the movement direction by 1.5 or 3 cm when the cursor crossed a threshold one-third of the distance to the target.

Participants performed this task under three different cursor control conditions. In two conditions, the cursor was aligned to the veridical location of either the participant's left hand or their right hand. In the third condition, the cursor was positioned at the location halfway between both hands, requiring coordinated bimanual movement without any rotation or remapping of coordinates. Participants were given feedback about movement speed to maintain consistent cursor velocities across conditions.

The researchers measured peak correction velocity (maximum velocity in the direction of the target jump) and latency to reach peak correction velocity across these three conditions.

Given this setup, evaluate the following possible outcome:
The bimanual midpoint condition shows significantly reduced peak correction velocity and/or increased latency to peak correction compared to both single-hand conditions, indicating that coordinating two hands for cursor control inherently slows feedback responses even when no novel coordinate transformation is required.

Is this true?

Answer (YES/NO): NO